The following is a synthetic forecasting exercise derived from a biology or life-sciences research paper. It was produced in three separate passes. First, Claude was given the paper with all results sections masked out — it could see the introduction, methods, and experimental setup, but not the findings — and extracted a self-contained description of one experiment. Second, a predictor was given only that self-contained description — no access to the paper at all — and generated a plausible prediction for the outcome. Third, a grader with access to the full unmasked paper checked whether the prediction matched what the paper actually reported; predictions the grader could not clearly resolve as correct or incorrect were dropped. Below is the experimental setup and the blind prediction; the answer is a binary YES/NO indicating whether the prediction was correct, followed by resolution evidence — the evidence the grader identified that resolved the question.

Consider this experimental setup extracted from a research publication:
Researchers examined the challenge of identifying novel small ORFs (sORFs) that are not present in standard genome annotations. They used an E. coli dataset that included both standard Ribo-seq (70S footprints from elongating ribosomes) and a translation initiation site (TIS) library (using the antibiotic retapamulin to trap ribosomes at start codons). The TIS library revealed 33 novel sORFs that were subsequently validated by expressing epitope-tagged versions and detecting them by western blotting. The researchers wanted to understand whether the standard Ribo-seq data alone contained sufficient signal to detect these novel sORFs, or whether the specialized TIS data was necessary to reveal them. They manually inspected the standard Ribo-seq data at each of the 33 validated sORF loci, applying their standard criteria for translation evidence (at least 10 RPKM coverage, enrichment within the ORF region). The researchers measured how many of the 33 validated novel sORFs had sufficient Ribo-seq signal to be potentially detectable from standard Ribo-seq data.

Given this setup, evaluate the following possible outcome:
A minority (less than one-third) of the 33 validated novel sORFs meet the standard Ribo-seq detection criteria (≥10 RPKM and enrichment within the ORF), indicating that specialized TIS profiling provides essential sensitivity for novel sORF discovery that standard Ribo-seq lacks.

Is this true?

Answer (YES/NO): NO